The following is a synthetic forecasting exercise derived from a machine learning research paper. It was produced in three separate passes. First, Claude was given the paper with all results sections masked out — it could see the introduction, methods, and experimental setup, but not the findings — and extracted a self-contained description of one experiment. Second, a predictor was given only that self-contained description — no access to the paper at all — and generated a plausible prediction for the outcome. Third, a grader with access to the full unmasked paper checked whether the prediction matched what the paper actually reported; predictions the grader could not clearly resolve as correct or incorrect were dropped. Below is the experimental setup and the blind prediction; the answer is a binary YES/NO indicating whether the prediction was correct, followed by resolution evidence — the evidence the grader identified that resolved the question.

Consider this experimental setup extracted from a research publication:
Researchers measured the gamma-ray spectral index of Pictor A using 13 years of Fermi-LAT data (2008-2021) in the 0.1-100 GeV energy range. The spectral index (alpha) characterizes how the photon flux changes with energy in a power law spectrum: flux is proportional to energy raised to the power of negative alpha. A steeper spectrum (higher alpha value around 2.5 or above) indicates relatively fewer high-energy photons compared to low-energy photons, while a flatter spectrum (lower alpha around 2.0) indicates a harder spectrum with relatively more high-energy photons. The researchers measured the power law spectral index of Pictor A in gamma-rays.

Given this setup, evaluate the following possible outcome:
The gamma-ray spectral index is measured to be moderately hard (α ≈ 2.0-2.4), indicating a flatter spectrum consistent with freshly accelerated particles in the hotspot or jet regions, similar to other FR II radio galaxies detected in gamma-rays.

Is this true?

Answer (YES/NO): NO